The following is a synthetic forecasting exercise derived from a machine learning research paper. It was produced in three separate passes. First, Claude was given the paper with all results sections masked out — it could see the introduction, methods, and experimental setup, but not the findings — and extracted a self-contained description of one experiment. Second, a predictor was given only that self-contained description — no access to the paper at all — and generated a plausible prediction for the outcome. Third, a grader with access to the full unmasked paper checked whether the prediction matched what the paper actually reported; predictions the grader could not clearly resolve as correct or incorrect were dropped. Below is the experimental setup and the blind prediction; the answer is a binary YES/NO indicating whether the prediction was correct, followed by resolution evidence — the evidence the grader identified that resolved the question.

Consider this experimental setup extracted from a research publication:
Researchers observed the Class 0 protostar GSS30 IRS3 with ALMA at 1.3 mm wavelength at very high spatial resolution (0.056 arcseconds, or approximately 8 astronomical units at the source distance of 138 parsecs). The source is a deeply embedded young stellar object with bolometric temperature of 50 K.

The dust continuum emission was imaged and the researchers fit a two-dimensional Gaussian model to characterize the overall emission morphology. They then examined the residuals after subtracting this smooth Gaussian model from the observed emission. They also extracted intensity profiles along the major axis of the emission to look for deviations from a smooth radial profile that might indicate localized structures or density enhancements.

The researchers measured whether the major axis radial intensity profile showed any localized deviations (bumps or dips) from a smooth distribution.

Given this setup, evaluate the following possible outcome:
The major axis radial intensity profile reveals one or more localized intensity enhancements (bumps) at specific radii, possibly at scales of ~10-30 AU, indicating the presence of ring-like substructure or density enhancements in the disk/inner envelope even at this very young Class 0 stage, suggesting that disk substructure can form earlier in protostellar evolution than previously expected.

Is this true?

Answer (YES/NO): YES